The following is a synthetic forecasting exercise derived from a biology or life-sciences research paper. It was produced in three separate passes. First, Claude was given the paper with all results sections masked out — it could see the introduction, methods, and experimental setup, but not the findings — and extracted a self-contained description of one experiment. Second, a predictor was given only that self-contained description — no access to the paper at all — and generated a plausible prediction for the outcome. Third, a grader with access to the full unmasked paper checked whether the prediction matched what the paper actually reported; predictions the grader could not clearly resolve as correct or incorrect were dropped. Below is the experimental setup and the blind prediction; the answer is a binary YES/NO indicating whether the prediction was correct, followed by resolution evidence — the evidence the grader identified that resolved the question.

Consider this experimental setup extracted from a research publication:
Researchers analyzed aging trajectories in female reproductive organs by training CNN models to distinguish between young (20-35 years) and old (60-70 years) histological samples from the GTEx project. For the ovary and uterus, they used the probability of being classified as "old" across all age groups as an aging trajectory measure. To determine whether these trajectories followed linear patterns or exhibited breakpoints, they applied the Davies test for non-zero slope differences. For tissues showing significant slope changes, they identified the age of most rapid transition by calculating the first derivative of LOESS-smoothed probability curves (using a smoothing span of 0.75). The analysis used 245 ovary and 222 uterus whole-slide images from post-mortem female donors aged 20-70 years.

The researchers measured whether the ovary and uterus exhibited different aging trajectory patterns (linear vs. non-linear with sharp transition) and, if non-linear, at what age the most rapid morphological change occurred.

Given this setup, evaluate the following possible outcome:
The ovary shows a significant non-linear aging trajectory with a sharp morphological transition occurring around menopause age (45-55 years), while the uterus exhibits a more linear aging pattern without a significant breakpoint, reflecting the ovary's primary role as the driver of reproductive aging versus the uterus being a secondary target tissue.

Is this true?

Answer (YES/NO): NO